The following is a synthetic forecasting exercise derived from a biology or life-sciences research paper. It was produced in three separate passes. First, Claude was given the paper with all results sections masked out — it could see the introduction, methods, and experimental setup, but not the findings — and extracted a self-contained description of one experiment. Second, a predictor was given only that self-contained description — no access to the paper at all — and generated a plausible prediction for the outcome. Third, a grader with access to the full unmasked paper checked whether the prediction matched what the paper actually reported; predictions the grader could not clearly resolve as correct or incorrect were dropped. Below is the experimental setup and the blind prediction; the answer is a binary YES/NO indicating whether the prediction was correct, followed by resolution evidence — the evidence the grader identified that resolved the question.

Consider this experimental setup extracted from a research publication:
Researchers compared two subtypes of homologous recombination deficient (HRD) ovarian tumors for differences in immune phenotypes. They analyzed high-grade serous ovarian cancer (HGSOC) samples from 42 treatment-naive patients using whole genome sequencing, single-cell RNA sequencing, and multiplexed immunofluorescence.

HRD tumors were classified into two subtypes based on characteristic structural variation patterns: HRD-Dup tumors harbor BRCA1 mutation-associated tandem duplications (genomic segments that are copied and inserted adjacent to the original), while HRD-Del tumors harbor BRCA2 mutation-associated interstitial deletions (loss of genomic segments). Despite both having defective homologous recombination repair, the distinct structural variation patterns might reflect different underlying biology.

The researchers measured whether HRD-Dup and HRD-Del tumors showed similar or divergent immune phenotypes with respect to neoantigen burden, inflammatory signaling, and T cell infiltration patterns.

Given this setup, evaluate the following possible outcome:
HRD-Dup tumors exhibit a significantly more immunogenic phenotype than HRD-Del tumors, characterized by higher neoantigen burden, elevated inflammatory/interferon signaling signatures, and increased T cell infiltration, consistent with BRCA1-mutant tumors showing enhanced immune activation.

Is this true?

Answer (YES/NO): NO